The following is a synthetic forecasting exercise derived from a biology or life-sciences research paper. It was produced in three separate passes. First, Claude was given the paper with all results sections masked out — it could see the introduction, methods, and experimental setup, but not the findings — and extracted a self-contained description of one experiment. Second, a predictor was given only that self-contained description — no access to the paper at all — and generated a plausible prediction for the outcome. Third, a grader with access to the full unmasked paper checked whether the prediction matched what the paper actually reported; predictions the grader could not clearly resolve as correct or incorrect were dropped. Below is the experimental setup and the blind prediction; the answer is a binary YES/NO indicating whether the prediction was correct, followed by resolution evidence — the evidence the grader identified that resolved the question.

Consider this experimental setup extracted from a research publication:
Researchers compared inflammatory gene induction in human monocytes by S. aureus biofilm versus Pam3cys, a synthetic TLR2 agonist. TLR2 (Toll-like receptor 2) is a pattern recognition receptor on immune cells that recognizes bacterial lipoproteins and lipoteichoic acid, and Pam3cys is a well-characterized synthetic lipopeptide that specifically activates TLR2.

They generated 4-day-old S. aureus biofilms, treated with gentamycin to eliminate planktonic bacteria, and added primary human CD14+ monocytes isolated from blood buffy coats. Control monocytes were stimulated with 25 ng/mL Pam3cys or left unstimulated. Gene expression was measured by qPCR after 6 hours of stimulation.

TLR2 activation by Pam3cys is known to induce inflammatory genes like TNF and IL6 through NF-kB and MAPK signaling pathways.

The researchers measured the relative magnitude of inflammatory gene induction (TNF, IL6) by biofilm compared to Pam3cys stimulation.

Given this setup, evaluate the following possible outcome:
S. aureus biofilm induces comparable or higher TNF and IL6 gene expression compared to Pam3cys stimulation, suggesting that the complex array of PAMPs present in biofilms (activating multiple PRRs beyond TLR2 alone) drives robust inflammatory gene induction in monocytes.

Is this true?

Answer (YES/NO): YES